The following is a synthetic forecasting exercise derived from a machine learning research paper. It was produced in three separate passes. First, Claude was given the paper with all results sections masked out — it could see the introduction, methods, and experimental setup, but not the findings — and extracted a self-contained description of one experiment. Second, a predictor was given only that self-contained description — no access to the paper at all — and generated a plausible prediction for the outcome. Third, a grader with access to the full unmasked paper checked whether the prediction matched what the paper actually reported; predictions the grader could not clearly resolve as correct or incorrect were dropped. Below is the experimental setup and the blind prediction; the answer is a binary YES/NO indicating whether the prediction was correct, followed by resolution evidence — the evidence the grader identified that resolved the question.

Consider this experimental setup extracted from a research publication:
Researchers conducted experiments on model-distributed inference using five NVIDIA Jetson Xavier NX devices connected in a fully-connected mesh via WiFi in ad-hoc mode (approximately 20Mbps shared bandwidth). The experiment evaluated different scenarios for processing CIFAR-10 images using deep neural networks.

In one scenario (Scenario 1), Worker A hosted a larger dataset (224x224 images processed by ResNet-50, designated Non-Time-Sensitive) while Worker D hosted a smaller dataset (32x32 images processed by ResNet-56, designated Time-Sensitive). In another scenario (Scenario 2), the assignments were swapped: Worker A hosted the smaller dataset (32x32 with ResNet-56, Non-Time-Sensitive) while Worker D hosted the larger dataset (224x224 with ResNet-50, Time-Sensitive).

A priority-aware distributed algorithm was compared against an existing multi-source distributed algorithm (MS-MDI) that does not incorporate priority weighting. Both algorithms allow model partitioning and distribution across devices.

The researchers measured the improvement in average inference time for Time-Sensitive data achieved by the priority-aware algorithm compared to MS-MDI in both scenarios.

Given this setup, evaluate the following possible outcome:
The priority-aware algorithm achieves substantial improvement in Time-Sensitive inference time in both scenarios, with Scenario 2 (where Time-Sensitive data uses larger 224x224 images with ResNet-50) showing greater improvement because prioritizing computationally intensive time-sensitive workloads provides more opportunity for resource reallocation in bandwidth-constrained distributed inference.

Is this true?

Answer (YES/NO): NO